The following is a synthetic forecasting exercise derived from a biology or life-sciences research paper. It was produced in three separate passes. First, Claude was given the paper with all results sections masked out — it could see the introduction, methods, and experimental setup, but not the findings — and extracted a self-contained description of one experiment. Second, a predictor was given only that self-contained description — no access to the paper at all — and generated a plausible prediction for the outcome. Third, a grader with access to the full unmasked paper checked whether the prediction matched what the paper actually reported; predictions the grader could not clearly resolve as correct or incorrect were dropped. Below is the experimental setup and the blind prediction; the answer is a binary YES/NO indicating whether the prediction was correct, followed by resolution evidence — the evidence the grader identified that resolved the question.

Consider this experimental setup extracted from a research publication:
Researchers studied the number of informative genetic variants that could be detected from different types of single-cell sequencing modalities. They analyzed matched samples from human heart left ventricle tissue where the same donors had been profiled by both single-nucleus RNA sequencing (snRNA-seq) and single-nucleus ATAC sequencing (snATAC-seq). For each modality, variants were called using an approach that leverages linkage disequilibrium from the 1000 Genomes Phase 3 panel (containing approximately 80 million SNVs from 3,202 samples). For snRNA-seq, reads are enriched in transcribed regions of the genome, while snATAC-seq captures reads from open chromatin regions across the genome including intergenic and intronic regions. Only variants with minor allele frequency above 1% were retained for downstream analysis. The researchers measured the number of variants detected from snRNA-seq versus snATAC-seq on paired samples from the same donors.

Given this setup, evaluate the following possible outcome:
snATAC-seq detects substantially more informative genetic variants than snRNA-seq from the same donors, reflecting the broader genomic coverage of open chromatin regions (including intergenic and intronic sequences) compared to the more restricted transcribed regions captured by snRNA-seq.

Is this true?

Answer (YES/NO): YES